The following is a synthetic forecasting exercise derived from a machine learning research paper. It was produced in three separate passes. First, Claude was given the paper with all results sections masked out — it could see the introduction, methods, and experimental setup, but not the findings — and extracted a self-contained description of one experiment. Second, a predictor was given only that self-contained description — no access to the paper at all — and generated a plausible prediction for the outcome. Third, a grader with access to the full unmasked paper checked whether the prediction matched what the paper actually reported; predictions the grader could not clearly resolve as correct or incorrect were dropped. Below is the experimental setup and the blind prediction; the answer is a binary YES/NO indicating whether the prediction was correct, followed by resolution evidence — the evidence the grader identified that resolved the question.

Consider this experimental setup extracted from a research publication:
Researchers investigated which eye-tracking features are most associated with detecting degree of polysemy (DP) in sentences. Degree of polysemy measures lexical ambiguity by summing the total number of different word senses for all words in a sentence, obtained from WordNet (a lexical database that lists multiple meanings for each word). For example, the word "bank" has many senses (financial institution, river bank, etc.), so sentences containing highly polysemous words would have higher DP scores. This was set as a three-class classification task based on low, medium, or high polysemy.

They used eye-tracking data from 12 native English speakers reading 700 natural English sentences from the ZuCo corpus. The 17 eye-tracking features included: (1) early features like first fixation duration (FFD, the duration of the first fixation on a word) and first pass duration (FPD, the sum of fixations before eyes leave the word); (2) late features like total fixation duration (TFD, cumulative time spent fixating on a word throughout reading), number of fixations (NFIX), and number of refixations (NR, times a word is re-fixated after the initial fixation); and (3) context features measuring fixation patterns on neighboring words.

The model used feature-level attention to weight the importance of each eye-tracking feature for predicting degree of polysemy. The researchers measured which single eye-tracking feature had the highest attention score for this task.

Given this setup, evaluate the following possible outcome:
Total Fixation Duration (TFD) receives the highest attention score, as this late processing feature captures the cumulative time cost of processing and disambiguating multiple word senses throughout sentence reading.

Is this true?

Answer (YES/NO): YES